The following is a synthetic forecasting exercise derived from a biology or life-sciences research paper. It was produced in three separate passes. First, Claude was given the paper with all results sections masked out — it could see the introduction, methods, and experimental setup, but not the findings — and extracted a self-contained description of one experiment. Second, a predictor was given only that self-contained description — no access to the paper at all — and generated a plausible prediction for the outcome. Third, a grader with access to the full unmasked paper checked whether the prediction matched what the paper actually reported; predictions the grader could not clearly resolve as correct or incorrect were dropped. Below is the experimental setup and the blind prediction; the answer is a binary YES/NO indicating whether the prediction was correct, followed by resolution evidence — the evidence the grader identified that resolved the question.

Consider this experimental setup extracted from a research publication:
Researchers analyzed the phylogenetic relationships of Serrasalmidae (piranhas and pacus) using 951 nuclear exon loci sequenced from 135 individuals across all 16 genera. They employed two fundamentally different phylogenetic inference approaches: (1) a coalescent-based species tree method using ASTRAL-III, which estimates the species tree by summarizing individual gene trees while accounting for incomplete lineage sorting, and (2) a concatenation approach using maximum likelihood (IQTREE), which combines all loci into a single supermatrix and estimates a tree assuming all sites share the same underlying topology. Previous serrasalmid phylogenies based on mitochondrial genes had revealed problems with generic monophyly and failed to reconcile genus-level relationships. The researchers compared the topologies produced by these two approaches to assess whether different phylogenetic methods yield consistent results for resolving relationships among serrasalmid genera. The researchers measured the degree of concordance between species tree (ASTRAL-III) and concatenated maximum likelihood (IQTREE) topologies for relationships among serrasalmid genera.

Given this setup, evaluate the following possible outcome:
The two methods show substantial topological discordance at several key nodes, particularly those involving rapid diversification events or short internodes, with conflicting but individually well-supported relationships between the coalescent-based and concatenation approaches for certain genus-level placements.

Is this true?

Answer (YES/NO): NO